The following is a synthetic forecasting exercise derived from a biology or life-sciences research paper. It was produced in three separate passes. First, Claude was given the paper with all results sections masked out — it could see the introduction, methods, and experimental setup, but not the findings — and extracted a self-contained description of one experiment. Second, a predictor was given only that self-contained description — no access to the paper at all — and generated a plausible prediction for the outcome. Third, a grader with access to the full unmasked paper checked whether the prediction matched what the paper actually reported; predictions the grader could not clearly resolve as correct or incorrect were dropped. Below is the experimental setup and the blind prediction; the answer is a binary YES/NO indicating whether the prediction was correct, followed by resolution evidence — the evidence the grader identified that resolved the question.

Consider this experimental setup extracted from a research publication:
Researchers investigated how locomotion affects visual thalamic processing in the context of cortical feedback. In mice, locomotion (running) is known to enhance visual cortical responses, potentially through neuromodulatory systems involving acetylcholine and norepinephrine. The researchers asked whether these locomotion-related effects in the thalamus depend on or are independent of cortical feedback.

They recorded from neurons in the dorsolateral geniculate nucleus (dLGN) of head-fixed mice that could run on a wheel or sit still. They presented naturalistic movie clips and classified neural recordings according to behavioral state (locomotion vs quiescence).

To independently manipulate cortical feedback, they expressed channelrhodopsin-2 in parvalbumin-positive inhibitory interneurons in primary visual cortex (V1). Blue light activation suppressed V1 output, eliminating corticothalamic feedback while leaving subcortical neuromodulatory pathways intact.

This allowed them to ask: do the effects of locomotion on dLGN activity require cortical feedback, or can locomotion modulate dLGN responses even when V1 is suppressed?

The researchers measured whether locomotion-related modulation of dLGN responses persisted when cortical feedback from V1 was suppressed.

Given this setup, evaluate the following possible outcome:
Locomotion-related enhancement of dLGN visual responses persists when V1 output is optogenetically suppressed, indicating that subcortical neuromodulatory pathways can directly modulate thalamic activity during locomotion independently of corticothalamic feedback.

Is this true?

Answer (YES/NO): YES